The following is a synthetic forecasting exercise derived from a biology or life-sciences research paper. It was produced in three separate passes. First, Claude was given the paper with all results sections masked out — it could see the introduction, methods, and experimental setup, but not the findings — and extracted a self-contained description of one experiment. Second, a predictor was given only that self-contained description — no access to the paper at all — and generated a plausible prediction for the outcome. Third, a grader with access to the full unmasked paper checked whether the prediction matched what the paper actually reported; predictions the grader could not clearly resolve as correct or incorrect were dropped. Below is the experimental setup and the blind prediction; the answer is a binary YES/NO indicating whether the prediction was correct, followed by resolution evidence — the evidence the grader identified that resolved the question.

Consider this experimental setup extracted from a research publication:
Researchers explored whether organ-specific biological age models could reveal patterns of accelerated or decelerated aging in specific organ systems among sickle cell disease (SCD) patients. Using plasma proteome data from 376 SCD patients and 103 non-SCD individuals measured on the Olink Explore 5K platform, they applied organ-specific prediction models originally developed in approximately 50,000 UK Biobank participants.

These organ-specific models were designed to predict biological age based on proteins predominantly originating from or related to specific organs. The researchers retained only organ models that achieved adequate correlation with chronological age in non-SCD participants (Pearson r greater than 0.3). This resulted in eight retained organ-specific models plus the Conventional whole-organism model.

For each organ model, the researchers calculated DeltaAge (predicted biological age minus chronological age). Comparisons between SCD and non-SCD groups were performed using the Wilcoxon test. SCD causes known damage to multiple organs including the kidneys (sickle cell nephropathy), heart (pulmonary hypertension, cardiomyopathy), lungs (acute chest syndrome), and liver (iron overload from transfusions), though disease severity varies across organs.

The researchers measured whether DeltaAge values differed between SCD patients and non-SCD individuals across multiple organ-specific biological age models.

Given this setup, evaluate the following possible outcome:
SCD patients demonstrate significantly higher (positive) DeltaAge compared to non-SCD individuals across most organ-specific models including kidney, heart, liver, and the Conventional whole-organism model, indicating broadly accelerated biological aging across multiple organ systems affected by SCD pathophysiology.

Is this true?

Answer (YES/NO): NO